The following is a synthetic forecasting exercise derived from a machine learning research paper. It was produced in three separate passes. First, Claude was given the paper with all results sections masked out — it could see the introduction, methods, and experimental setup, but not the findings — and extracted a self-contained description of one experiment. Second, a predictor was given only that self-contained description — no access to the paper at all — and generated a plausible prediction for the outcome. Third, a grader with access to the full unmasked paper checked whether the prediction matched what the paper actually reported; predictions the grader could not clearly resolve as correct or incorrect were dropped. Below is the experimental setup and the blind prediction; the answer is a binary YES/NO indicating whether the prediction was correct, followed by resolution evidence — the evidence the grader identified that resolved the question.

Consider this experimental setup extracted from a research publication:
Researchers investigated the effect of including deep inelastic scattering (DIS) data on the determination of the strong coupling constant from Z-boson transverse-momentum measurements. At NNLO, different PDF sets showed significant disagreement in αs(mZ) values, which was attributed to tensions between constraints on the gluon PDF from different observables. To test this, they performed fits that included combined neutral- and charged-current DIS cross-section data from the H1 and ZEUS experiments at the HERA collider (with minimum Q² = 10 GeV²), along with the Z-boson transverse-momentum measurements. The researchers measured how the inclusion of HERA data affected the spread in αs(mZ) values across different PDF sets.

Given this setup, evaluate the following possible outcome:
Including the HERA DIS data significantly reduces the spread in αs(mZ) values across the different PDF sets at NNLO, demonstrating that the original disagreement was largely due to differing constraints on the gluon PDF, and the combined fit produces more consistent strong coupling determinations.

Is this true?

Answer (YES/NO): YES